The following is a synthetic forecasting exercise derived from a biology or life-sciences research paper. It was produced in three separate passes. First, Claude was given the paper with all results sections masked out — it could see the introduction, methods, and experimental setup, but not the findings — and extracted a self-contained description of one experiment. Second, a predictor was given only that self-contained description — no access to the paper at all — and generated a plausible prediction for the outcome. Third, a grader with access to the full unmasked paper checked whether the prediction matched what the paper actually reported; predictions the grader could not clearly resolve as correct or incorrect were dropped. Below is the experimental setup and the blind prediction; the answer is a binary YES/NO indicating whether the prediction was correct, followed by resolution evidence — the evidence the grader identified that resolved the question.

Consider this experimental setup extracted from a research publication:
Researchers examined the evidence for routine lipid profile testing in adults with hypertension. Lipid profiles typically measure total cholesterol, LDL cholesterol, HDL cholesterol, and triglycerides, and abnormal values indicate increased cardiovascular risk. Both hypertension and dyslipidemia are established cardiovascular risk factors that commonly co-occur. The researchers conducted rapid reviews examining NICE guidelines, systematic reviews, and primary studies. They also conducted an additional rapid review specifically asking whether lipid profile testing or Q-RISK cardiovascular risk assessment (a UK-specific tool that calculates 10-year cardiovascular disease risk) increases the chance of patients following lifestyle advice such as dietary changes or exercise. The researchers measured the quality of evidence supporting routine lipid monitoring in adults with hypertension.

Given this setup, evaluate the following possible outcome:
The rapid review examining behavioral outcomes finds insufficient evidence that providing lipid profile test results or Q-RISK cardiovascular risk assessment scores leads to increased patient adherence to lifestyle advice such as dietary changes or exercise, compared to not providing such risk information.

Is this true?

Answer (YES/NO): YES